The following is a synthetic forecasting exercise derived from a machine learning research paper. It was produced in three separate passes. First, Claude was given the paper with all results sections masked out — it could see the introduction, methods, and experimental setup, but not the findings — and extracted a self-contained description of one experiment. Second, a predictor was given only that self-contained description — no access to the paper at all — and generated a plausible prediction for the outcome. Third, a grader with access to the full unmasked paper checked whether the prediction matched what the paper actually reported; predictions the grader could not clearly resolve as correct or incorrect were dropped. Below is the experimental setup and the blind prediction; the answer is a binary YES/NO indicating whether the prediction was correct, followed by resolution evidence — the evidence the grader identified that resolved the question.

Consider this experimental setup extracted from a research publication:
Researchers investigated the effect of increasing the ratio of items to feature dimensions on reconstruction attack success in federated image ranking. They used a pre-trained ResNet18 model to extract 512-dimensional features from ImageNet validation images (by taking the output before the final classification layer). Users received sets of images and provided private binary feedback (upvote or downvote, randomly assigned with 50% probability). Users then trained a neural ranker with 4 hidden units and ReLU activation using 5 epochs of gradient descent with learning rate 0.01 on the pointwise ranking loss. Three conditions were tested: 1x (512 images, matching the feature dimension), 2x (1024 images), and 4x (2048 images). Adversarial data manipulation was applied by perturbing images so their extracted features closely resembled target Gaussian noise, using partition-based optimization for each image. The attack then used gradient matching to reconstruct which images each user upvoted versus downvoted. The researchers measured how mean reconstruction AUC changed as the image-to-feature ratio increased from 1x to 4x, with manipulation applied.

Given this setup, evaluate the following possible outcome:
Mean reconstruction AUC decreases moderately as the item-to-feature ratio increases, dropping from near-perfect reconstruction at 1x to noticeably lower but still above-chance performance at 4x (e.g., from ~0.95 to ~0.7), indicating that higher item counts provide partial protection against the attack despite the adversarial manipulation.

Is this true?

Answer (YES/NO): NO